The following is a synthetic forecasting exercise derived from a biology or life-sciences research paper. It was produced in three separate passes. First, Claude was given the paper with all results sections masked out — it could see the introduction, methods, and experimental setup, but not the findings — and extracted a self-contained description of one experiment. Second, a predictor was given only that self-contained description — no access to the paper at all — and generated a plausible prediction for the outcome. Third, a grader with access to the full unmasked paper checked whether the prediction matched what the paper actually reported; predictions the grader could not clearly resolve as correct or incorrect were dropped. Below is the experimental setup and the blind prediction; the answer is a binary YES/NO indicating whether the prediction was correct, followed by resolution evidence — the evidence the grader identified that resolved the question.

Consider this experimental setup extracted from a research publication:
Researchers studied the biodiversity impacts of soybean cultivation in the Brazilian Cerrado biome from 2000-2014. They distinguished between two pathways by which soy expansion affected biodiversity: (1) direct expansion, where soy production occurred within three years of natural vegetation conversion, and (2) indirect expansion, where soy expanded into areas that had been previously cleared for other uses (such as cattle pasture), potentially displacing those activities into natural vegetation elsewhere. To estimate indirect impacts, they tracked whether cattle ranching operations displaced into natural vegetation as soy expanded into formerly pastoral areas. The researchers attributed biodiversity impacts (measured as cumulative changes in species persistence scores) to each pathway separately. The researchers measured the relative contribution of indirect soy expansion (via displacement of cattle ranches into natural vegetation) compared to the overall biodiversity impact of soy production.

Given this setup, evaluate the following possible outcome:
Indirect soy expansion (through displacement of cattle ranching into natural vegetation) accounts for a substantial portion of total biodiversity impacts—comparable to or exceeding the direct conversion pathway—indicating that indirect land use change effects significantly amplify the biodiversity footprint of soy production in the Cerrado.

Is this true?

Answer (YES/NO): NO